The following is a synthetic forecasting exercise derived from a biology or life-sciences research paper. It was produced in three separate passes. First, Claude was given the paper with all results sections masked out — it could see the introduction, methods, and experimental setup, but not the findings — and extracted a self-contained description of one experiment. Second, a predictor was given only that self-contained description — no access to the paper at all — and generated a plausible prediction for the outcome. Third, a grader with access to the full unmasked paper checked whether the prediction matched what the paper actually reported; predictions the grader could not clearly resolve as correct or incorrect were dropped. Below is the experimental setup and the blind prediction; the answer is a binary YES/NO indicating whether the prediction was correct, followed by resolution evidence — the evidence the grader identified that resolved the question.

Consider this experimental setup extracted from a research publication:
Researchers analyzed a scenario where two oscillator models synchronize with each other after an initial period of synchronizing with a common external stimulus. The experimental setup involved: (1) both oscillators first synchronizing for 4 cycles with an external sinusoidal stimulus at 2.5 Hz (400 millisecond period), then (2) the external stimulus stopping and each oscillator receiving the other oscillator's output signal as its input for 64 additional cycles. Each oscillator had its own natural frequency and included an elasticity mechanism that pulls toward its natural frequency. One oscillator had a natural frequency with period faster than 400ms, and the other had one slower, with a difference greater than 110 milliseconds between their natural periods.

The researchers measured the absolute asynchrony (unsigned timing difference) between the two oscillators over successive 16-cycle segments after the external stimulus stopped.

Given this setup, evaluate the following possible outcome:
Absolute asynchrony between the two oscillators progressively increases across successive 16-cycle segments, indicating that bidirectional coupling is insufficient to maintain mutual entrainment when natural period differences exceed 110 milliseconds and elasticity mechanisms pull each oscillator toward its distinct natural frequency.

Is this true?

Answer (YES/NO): NO